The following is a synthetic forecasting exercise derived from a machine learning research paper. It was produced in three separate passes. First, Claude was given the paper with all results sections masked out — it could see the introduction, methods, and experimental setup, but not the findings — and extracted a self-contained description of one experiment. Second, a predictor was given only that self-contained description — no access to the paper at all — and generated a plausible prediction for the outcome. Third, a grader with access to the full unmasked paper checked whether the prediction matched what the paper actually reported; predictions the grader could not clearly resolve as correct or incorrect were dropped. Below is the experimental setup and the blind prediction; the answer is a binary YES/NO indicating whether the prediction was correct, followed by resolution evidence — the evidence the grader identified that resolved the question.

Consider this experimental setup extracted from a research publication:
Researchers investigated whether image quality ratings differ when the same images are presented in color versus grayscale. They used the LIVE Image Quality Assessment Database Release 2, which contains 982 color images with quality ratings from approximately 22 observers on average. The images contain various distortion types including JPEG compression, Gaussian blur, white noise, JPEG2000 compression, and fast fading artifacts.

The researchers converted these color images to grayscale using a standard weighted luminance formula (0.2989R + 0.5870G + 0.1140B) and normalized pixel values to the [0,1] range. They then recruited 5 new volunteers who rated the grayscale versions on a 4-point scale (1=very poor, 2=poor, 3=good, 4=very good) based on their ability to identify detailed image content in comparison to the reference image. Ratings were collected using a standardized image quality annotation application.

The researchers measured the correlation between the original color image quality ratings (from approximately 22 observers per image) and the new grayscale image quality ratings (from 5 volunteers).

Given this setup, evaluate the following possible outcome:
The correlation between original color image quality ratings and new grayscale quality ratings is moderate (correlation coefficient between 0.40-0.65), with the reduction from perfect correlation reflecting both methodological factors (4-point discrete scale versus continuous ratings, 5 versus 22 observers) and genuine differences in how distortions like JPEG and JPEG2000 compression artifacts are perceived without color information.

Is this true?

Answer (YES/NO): NO